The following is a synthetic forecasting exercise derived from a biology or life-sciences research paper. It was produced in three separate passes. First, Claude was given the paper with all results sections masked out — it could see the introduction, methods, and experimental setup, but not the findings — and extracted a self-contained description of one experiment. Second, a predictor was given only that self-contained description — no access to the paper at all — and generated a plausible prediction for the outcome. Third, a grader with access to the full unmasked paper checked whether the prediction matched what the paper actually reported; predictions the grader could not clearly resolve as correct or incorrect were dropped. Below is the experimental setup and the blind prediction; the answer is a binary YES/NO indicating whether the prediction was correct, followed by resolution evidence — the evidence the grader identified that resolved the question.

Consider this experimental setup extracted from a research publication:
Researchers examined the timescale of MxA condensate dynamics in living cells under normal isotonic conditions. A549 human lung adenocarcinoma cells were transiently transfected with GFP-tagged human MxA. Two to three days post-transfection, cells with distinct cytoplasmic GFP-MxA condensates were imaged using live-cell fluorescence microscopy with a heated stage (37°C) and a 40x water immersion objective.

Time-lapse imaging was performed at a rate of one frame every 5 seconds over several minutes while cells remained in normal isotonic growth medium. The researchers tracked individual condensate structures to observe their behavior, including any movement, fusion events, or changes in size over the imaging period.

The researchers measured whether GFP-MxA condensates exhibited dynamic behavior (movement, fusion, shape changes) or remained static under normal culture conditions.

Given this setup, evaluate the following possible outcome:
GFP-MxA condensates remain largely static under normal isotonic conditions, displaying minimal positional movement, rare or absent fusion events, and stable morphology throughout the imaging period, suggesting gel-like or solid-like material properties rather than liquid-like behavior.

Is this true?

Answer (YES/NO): NO